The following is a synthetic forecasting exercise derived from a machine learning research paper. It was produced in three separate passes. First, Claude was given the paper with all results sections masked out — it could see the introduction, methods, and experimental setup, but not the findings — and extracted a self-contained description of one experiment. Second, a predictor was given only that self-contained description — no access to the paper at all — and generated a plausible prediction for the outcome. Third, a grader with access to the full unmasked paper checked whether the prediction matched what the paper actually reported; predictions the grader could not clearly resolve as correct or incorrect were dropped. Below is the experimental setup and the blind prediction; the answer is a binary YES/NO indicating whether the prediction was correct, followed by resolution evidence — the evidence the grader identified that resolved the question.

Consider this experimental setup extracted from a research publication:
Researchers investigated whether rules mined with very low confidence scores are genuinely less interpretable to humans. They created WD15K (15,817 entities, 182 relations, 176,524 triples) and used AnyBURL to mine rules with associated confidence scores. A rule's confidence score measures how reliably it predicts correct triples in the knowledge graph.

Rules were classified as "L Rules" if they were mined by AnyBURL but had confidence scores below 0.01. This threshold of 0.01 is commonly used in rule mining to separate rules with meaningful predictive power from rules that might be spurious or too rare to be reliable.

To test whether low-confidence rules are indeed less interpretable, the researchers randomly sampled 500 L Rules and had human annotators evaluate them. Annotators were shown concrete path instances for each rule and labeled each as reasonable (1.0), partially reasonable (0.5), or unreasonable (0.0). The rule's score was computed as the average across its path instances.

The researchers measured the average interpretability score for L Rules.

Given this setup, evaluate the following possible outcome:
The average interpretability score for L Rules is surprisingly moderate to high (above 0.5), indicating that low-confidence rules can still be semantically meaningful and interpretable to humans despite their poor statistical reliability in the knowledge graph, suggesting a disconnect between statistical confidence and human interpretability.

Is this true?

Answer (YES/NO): NO